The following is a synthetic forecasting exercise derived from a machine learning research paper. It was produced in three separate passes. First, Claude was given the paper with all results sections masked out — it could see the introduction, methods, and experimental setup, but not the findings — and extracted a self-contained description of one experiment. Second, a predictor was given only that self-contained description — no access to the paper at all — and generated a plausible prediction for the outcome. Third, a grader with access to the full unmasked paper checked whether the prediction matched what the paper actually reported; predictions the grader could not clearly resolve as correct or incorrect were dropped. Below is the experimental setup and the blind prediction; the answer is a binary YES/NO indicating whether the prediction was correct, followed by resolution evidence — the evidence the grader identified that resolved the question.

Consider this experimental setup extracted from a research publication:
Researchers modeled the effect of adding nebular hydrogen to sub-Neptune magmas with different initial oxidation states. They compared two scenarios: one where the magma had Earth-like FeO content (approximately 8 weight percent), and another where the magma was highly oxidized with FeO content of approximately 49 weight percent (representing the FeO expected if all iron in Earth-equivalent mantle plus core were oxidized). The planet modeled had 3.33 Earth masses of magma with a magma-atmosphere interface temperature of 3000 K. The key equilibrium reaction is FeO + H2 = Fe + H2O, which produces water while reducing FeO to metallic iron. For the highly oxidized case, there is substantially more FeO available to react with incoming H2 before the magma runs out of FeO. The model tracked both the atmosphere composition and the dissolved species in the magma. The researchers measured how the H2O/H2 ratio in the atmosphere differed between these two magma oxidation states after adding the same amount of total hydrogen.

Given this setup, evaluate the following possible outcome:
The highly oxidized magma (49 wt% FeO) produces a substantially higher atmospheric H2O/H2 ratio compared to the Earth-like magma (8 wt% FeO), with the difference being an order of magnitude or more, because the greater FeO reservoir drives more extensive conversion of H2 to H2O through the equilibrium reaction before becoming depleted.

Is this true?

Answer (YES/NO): NO